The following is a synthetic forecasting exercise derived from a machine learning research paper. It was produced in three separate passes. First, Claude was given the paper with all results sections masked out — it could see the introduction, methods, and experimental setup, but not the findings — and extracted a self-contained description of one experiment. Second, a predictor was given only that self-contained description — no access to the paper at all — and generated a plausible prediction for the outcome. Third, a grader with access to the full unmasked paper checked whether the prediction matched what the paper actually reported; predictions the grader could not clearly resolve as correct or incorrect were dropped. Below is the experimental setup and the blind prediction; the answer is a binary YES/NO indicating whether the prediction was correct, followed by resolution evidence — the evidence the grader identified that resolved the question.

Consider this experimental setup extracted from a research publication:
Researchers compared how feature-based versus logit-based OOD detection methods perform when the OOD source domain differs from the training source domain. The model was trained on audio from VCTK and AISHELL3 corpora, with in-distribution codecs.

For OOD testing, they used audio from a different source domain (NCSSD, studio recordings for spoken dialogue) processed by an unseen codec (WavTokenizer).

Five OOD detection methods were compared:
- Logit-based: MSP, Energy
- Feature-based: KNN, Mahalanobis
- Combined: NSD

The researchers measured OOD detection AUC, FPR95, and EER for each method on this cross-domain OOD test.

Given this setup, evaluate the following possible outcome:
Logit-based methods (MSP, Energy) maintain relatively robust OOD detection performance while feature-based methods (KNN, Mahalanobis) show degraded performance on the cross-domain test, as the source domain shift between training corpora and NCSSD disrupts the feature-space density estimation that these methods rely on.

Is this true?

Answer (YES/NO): YES